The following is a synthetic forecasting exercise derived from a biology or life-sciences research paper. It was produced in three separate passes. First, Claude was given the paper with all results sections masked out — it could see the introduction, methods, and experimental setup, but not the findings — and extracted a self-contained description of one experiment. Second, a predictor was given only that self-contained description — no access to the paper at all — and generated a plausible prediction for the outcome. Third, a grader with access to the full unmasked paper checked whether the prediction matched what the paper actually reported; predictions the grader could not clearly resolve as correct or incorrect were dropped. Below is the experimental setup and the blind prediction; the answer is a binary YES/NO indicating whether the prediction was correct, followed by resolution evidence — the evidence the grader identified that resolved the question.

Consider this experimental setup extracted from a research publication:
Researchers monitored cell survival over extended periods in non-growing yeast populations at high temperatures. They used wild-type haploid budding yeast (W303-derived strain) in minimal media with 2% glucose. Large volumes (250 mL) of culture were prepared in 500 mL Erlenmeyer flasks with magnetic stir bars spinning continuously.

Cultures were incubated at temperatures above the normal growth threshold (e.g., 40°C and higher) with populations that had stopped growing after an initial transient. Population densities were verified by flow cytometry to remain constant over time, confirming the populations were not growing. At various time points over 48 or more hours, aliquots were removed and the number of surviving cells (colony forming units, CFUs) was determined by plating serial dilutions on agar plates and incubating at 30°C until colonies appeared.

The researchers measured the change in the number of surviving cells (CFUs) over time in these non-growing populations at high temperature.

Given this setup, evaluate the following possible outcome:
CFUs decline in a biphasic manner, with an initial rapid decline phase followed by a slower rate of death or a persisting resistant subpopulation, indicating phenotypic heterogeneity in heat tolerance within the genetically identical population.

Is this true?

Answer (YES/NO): NO